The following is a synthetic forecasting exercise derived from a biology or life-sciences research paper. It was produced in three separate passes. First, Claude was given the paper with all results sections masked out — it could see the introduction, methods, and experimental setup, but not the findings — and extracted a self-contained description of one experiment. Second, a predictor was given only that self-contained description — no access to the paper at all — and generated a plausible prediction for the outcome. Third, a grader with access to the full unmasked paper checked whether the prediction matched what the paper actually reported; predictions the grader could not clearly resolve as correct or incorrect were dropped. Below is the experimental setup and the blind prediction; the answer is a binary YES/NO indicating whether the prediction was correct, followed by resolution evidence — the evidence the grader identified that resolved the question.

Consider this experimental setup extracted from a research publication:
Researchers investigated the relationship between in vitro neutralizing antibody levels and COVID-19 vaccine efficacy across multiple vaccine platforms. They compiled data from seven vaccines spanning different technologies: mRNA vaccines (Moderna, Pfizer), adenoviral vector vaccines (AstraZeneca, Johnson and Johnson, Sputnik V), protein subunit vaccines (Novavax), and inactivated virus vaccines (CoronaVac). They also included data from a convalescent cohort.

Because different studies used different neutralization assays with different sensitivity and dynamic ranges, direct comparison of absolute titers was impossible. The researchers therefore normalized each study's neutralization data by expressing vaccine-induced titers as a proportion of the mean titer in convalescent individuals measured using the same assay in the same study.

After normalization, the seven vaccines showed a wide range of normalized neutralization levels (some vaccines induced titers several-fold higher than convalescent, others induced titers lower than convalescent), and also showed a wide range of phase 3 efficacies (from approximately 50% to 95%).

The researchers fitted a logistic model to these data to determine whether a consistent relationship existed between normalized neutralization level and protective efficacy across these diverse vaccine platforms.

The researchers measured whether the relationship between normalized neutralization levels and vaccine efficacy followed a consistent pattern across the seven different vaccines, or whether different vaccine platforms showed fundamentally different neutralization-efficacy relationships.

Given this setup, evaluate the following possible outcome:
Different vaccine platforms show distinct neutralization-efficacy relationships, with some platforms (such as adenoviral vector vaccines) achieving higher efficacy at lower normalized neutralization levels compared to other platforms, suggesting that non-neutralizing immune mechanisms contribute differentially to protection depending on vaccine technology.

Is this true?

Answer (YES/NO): NO